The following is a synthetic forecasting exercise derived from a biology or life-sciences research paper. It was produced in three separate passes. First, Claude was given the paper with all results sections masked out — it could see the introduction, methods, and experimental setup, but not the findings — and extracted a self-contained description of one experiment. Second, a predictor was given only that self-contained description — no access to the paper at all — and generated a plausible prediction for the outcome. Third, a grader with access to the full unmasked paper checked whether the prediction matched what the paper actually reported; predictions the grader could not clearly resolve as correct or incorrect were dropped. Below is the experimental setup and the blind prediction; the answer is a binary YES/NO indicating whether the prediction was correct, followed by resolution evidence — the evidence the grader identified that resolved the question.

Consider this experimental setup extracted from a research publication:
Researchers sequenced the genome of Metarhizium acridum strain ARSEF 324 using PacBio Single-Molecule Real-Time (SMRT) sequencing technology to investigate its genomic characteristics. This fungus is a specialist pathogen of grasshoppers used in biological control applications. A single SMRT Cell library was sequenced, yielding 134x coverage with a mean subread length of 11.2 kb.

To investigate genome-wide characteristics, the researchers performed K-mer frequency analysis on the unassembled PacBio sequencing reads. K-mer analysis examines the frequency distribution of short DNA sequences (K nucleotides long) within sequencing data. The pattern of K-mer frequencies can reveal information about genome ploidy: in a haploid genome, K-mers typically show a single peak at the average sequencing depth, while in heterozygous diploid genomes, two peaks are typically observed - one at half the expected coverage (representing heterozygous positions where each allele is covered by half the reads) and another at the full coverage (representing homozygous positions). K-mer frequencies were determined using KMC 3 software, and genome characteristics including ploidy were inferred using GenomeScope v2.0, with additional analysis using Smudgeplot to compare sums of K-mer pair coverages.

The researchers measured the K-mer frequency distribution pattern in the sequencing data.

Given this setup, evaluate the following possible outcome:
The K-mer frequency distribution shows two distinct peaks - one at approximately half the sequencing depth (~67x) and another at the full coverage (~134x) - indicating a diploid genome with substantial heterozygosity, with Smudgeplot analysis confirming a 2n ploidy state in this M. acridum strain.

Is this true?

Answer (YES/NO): NO